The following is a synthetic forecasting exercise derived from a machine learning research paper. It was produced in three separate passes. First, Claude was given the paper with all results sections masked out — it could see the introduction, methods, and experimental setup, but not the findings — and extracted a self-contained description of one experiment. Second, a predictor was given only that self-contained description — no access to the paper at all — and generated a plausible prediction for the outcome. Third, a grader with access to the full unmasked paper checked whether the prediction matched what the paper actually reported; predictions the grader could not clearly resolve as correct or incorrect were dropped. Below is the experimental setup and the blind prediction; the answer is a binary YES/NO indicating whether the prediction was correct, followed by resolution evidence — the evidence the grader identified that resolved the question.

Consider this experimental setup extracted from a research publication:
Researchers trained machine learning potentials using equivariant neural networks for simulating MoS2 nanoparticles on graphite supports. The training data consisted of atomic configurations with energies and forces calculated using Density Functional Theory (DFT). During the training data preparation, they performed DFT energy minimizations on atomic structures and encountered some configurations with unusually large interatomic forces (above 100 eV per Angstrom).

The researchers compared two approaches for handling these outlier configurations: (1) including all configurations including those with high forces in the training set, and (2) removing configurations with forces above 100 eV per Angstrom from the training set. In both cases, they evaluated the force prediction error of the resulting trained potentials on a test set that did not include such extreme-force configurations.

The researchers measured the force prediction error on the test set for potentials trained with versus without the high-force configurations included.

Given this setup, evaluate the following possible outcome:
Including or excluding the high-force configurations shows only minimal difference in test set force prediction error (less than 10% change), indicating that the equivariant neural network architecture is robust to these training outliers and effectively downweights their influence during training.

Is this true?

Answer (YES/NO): NO